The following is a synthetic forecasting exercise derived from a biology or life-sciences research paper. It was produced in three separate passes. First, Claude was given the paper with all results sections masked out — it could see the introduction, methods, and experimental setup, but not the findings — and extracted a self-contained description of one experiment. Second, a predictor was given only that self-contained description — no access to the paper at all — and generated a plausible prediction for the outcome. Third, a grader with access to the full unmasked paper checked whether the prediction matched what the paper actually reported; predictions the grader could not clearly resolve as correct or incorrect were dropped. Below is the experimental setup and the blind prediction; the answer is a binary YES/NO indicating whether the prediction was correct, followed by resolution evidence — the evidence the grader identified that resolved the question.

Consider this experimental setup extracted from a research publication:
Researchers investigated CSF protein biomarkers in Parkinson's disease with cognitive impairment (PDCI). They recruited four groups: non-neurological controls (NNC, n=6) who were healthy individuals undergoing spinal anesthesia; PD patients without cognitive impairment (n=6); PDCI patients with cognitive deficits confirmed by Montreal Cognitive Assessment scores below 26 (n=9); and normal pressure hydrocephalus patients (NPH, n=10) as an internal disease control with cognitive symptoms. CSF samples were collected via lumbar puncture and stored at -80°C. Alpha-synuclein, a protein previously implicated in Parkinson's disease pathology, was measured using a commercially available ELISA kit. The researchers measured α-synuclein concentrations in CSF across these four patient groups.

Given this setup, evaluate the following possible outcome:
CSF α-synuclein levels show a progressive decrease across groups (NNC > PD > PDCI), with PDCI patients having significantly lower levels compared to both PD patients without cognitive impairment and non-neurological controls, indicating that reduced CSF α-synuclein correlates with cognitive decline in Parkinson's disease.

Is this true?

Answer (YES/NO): NO